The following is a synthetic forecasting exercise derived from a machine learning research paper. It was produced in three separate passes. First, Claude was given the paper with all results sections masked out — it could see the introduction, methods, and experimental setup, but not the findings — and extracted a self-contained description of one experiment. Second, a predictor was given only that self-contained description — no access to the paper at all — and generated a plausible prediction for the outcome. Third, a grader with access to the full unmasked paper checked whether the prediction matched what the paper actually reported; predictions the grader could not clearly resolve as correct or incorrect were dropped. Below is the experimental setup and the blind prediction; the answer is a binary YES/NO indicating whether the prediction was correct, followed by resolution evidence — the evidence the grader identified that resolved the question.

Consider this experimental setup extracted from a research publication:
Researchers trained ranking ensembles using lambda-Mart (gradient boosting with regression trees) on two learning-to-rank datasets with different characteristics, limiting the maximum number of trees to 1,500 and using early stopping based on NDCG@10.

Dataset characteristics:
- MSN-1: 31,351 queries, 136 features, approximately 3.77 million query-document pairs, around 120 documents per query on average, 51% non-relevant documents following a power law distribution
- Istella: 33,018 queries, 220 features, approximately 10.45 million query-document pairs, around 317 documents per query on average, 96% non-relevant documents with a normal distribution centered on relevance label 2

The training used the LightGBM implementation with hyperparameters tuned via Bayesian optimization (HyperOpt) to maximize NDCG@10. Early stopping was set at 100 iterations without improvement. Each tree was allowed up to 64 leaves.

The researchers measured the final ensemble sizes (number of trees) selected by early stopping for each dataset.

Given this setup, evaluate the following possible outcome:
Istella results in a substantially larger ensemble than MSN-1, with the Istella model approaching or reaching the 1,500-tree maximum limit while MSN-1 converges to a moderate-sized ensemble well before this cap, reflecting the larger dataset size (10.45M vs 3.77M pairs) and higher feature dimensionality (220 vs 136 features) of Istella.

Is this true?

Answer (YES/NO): YES